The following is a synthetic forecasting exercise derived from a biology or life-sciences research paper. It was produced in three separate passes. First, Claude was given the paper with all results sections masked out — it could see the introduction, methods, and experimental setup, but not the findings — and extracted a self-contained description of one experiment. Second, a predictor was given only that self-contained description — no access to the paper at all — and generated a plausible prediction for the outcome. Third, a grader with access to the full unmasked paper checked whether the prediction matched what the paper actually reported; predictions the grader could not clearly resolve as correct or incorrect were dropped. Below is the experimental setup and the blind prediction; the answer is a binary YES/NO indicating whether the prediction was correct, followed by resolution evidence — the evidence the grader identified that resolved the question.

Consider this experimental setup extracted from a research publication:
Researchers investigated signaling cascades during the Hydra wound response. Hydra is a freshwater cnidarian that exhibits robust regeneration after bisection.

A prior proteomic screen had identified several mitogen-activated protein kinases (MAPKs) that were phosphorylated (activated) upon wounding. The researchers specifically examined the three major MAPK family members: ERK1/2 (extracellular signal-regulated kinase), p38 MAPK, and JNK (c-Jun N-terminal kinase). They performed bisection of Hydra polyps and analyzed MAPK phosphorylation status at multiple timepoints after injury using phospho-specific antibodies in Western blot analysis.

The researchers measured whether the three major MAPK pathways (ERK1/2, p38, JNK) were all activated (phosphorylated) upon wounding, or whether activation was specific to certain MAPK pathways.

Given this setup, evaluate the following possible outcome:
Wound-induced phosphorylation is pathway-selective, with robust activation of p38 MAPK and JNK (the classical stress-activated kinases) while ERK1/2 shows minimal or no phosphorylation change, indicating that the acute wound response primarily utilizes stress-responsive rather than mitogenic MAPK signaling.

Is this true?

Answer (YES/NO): NO